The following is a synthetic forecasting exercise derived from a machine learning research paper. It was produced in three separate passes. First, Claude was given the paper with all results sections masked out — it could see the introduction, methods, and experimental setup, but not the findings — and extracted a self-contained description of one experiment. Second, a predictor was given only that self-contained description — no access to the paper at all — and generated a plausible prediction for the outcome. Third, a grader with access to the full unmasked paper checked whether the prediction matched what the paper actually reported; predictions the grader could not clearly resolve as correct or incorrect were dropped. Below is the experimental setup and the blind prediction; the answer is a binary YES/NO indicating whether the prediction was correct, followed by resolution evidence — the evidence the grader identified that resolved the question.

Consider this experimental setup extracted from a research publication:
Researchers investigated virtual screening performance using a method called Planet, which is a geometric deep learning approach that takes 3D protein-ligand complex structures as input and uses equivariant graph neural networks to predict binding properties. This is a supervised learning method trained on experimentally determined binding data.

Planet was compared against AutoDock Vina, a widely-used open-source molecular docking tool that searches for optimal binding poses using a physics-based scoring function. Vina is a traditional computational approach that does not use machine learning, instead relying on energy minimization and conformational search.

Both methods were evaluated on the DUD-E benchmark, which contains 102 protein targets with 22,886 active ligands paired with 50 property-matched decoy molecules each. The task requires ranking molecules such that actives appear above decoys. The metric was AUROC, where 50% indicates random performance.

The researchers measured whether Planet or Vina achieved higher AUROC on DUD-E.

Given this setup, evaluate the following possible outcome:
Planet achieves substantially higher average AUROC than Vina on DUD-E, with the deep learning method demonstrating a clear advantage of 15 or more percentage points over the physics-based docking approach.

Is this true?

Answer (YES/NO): NO